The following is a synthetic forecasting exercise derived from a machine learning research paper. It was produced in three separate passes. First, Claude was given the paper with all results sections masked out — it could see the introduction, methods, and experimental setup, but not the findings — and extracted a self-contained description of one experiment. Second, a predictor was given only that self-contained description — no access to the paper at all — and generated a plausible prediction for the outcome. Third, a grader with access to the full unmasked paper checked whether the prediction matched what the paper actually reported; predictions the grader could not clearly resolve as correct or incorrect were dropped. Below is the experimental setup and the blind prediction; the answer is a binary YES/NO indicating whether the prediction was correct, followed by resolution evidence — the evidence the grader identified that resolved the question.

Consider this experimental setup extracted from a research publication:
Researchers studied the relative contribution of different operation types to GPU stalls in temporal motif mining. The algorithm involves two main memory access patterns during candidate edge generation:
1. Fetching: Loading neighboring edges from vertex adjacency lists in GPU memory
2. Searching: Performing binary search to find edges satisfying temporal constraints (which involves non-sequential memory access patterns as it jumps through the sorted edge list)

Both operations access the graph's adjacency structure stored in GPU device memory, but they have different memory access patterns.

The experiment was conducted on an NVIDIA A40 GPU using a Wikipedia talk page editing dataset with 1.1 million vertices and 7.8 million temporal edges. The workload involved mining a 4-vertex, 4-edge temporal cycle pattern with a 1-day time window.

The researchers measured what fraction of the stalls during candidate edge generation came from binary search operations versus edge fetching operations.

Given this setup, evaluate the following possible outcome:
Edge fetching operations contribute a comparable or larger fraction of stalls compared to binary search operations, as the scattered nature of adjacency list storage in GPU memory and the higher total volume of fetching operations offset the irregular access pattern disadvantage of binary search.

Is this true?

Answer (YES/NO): NO